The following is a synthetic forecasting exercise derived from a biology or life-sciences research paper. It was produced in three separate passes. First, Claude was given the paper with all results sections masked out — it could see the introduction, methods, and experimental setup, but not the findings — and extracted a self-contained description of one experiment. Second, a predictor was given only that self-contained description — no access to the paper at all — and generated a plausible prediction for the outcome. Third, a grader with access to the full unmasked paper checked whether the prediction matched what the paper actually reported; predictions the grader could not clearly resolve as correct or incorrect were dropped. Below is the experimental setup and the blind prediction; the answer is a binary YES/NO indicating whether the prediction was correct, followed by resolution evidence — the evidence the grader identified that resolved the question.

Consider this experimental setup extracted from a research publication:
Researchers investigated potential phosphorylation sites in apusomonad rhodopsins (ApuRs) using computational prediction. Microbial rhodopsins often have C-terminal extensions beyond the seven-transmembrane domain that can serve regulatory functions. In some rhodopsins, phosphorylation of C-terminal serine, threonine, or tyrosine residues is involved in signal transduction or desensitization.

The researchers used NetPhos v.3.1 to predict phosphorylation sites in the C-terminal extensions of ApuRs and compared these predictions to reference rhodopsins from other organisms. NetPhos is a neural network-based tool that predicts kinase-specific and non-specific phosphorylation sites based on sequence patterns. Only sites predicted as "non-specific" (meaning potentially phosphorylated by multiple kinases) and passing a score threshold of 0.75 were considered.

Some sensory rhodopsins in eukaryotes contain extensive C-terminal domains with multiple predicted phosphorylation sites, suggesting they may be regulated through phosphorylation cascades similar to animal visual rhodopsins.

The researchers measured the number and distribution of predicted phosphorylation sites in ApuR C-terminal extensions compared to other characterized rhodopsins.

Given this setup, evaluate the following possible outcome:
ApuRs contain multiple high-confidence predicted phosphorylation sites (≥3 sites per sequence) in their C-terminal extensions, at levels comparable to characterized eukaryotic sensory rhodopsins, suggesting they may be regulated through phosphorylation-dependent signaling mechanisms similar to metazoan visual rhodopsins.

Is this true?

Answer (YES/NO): YES